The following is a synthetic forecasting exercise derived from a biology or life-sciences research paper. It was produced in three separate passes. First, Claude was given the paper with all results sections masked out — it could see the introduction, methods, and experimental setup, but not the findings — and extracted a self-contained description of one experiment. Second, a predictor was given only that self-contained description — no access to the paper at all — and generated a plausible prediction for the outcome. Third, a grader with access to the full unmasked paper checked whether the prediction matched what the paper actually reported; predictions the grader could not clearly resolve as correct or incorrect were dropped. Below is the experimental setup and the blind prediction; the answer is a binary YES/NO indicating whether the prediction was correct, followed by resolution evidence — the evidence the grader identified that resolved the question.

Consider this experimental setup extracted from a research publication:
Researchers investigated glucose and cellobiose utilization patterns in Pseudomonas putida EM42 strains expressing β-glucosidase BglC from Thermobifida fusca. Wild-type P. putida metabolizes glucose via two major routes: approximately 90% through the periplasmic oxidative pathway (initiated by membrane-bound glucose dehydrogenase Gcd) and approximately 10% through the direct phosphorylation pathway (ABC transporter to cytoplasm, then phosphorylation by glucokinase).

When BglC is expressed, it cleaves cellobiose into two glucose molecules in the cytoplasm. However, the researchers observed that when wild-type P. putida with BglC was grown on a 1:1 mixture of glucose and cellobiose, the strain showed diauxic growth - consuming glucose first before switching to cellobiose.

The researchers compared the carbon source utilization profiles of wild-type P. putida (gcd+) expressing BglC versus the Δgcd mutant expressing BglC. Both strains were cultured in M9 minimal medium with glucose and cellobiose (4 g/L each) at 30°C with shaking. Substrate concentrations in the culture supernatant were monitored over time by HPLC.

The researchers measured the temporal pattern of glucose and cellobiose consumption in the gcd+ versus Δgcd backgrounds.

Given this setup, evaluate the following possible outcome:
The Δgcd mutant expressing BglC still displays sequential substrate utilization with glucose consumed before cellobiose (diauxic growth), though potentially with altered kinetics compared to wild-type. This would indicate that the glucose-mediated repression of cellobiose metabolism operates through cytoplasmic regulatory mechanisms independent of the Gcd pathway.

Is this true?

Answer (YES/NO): NO